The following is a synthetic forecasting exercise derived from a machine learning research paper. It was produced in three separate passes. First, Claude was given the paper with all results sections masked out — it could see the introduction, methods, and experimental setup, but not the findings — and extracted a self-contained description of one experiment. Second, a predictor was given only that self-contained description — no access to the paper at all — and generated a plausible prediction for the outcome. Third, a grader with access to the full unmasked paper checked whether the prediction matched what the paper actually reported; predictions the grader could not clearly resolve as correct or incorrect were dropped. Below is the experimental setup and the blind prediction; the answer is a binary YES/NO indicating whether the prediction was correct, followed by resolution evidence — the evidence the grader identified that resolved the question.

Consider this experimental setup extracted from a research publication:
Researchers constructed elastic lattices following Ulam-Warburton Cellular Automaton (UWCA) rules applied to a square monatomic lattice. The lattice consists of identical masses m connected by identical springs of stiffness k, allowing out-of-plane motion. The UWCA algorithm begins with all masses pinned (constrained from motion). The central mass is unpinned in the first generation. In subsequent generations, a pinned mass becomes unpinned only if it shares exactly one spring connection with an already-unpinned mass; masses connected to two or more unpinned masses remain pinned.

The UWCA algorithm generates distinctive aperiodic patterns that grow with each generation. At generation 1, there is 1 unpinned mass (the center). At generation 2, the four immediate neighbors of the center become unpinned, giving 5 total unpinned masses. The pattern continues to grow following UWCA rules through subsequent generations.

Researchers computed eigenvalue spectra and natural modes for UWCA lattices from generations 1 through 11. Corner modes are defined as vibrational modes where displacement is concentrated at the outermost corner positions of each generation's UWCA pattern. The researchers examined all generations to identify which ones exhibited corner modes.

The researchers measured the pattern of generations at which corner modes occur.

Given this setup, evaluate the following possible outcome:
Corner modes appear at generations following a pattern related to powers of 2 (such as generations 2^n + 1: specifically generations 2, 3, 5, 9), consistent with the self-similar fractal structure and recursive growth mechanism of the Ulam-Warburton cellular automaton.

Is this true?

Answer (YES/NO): NO